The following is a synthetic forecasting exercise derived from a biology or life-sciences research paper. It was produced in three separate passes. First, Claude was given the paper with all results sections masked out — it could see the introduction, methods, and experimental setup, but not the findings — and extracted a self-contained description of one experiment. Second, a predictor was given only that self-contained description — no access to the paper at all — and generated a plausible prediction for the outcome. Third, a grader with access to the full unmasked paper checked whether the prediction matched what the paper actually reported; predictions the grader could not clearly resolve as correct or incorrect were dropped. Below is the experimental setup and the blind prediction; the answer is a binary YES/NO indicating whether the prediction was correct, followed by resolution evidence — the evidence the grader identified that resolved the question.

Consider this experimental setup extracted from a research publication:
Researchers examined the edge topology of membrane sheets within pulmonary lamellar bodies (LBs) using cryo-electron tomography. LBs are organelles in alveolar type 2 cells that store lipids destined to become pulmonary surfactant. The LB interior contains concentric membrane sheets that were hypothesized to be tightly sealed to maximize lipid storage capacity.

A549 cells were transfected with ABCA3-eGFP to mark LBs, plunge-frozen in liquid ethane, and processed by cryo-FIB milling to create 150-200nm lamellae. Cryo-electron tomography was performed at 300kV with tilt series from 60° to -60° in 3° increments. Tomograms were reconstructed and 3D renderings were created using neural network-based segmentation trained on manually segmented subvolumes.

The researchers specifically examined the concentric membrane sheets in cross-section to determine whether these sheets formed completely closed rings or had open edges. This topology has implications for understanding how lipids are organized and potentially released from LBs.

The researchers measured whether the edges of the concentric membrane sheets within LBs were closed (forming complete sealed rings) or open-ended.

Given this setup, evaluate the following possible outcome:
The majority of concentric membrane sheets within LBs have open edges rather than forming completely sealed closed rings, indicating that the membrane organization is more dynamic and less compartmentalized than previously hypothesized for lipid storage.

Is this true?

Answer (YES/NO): YES